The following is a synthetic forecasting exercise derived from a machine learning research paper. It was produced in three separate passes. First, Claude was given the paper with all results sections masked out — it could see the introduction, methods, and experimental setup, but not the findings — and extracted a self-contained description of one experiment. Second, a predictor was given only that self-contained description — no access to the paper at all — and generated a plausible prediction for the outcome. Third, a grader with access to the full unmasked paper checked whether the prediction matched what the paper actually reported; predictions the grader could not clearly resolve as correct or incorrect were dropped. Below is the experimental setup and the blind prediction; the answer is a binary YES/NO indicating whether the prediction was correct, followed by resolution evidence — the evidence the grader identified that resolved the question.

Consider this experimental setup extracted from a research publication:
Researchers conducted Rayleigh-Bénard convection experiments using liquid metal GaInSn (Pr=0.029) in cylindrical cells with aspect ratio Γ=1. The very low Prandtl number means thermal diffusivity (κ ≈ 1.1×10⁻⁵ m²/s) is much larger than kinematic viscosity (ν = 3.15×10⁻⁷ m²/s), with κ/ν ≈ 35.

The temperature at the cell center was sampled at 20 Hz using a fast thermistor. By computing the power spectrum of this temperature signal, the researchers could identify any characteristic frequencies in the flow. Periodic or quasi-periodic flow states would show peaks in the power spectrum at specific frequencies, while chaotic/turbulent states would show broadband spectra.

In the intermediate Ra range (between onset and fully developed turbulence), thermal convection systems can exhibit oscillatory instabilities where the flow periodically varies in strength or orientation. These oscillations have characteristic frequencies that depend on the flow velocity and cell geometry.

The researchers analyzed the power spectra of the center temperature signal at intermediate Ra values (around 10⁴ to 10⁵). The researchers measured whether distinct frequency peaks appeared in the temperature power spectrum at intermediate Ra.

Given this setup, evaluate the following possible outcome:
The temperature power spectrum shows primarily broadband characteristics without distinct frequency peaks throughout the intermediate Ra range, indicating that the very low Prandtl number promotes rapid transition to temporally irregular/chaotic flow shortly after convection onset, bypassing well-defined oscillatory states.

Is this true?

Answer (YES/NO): NO